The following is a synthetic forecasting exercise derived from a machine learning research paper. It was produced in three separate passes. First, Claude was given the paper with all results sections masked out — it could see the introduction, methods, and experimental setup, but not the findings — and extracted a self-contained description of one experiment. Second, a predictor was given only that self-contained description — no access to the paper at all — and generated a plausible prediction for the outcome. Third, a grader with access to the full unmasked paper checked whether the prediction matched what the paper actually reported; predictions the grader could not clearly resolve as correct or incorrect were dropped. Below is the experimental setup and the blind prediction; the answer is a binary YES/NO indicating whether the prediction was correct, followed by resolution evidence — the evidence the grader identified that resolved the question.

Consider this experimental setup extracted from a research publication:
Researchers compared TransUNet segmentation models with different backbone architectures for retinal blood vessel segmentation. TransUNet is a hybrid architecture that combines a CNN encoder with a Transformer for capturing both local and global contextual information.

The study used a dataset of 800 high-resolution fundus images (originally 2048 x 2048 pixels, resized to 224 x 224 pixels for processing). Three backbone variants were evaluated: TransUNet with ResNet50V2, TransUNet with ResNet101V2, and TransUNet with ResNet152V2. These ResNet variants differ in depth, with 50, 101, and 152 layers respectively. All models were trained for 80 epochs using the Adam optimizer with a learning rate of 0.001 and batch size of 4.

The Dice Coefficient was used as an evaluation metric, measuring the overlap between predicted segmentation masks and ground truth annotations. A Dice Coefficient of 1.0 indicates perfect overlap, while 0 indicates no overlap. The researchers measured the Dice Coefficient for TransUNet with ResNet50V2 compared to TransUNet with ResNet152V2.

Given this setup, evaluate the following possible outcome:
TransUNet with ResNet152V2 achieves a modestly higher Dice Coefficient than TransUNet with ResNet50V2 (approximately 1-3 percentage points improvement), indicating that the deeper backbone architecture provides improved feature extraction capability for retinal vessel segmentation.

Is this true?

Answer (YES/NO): NO